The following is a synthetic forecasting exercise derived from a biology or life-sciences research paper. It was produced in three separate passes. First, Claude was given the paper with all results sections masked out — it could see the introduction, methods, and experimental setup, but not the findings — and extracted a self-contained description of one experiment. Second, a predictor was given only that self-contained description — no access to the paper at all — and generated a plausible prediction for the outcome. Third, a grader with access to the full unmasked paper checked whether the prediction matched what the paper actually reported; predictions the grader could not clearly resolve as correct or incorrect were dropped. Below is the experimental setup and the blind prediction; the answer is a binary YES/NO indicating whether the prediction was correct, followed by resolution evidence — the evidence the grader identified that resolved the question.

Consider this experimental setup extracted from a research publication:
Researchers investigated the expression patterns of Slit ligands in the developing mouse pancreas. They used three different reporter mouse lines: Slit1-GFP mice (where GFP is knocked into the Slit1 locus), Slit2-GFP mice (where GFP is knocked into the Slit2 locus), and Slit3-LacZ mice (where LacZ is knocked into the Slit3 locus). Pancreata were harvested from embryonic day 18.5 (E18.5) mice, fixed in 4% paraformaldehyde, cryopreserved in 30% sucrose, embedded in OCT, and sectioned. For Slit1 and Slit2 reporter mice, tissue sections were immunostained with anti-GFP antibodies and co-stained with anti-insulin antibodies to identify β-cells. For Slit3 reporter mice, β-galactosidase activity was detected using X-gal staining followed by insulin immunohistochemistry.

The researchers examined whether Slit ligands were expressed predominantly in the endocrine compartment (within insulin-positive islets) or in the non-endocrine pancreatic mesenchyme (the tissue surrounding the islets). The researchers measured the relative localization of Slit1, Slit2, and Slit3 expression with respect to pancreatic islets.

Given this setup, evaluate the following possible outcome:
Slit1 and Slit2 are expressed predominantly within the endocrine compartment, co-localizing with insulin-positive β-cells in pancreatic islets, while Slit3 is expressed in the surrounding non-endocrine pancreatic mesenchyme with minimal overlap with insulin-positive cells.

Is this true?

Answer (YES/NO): NO